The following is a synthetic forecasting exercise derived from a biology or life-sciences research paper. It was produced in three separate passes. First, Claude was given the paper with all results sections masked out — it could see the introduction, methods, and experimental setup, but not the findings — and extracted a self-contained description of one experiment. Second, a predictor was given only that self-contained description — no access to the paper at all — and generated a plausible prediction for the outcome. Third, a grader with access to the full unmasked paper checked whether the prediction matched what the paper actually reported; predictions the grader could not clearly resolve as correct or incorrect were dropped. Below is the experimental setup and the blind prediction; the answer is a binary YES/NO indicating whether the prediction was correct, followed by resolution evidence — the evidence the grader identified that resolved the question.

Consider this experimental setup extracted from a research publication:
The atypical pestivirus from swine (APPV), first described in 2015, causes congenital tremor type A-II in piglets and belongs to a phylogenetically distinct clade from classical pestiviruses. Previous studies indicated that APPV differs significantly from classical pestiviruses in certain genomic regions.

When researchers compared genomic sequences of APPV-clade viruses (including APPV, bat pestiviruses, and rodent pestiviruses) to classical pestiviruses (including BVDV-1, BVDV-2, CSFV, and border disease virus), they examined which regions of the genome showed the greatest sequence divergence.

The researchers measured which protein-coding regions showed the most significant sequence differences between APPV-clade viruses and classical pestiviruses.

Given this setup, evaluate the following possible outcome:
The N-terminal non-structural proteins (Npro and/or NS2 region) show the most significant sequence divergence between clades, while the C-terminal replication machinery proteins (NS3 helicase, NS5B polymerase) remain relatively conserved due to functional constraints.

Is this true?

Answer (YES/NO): NO